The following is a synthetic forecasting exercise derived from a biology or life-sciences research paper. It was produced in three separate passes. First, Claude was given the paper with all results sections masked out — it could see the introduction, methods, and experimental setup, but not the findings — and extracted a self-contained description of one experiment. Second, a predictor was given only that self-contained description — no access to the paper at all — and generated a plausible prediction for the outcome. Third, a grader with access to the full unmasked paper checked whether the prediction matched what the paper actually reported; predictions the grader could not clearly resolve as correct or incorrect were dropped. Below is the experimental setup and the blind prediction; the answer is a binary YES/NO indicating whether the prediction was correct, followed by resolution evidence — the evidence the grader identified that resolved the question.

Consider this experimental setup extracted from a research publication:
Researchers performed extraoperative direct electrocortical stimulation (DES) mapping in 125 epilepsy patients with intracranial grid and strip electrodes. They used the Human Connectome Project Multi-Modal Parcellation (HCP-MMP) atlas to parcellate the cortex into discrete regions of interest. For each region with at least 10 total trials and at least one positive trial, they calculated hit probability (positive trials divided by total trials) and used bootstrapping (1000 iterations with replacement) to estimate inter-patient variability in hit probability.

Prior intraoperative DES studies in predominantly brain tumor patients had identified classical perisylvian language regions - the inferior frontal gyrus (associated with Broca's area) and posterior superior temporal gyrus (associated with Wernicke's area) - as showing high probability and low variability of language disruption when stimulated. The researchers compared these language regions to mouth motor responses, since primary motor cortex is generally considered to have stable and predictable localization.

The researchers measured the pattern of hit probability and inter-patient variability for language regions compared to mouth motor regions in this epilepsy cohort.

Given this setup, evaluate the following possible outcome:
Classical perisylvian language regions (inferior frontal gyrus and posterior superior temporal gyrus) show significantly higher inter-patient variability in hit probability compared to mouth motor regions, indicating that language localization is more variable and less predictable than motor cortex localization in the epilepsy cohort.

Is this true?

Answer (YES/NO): YES